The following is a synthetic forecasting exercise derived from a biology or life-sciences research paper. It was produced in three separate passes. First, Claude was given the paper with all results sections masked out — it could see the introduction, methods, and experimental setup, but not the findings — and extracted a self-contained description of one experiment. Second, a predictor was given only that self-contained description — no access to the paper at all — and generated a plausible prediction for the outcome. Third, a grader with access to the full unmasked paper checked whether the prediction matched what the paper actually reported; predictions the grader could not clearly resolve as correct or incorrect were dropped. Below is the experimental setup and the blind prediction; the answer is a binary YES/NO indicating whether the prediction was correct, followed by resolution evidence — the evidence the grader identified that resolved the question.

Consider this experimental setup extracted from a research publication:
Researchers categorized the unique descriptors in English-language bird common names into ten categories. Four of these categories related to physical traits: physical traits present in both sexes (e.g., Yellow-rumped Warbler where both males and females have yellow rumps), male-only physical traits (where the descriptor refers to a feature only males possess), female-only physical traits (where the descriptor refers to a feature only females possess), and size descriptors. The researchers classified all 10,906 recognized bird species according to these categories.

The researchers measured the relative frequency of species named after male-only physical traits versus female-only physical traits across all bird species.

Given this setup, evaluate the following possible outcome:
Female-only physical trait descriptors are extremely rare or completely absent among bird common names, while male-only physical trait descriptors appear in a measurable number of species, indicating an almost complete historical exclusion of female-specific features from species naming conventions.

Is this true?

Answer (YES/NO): YES